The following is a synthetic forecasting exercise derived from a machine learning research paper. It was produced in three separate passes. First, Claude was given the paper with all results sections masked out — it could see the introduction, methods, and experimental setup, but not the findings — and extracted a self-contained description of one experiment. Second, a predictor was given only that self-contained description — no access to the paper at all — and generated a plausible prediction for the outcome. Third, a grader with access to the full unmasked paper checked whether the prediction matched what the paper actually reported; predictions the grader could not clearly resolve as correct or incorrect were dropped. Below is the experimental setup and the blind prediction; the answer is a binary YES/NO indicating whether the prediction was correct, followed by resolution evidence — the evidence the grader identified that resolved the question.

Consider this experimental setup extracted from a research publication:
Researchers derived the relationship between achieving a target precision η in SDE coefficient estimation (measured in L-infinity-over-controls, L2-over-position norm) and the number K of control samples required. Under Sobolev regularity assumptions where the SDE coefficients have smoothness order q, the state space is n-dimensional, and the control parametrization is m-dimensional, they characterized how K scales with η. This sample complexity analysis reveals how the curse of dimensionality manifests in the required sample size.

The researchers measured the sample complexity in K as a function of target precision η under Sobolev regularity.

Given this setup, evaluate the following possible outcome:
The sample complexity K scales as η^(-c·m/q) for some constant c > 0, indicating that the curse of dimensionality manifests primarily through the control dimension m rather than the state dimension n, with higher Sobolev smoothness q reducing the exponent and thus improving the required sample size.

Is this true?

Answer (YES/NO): NO